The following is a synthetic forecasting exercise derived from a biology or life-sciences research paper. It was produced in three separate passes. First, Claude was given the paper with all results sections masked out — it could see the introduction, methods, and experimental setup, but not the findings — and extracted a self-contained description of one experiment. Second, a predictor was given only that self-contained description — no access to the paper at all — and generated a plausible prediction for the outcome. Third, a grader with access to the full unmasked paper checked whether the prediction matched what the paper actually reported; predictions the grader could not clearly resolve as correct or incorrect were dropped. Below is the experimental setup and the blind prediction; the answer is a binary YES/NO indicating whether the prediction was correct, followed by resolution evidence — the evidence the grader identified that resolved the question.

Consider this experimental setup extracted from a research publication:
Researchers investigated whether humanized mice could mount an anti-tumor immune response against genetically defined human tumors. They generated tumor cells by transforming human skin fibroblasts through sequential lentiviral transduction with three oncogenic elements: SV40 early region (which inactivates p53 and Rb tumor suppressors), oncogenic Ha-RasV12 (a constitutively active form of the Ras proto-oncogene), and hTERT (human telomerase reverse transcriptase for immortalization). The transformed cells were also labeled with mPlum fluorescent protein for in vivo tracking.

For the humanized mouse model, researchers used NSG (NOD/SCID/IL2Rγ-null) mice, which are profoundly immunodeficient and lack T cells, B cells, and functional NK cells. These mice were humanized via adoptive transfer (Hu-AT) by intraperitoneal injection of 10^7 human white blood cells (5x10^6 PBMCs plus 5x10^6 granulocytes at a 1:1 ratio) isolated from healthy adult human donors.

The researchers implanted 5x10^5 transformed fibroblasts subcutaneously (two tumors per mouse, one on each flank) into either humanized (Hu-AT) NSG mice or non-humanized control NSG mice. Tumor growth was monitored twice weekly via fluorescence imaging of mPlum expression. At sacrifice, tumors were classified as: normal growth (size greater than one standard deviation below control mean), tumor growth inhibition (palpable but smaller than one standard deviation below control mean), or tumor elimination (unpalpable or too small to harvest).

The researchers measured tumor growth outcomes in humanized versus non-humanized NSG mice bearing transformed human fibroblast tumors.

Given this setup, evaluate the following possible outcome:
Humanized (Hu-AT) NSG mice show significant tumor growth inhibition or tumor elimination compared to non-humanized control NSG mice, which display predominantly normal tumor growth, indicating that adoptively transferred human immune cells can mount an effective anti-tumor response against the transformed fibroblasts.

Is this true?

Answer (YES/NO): YES